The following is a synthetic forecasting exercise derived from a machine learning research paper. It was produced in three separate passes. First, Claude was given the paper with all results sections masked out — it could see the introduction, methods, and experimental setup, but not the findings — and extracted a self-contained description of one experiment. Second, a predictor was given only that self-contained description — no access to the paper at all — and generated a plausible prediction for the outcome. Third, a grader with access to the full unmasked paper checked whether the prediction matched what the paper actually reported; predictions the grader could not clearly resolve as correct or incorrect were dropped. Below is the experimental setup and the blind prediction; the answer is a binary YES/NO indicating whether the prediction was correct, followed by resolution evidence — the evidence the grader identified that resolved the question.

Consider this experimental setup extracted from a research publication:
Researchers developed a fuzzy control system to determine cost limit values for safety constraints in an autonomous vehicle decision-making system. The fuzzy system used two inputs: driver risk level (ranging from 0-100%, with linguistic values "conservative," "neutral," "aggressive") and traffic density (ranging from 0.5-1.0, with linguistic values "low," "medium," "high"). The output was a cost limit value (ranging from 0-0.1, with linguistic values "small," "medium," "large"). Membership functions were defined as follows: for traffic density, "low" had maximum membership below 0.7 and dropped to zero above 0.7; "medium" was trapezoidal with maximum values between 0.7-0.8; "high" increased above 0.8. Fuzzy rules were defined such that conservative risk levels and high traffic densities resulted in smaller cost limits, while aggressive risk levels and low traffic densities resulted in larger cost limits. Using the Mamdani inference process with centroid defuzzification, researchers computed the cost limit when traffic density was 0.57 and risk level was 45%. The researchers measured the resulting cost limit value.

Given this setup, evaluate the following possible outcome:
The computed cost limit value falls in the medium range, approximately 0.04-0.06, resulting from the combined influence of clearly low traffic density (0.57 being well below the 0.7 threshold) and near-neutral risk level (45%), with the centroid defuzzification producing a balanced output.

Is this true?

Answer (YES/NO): YES